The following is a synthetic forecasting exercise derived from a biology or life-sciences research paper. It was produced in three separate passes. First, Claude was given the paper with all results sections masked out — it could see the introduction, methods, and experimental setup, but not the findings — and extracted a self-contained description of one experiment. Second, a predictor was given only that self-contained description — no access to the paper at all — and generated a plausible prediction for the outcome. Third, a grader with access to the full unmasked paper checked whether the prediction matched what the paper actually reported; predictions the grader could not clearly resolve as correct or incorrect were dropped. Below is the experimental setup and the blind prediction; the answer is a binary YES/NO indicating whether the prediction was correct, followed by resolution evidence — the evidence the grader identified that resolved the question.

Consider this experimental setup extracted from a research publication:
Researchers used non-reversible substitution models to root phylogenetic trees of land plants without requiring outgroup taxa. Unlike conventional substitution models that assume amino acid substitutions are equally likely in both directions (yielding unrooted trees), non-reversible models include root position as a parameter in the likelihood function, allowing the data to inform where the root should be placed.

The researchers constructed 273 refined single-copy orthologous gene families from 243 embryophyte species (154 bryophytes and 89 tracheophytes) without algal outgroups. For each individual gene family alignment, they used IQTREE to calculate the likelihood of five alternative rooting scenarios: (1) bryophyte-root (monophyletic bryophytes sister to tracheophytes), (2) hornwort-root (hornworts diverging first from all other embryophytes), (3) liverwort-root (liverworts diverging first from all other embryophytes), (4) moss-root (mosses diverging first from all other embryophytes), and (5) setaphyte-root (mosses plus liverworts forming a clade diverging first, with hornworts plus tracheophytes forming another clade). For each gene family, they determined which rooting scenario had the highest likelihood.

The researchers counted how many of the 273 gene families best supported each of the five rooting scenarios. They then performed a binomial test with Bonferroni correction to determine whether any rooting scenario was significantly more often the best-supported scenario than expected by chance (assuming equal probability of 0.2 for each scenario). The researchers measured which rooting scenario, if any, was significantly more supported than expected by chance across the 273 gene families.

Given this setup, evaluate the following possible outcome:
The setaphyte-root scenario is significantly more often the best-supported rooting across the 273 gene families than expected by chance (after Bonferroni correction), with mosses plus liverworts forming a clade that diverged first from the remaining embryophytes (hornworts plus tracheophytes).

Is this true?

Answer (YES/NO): NO